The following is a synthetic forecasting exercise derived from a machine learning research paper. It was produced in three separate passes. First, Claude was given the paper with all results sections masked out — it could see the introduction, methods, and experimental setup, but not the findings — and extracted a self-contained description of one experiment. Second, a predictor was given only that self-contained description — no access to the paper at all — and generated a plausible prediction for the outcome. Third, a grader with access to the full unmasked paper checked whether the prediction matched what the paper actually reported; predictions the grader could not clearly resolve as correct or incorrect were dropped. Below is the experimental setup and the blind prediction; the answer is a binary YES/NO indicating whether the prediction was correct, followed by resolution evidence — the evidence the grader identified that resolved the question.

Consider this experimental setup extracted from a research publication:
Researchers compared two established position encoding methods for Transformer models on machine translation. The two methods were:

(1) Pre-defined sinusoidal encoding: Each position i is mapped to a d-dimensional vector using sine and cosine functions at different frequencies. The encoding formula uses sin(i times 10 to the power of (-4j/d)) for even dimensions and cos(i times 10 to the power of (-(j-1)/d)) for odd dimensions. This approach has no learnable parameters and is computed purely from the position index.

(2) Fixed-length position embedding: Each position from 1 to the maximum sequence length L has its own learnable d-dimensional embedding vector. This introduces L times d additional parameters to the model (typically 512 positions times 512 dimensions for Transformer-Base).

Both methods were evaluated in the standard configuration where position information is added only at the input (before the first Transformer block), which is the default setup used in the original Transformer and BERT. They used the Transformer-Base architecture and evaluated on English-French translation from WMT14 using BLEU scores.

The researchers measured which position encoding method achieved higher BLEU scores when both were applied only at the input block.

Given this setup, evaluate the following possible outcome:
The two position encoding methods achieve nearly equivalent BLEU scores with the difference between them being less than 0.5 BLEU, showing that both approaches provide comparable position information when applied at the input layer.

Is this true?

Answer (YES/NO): NO